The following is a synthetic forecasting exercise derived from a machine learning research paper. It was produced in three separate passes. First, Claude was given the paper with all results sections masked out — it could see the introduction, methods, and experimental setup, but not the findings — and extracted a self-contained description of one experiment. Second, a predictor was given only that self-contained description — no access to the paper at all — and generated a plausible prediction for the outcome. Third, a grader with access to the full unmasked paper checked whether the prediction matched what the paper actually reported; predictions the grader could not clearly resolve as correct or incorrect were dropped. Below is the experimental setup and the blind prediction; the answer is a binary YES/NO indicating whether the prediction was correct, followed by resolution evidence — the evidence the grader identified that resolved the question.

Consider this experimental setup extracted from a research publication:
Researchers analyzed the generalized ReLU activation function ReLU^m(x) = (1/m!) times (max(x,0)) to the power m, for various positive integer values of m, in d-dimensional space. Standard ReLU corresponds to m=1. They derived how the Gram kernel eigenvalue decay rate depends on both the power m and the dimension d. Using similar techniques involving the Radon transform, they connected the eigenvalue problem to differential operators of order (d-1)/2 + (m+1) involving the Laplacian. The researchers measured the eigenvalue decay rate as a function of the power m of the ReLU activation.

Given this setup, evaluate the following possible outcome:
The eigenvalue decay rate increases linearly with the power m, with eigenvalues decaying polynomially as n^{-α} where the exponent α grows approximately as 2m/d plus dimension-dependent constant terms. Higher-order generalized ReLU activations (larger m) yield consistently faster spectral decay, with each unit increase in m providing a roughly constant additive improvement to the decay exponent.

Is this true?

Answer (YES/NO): YES